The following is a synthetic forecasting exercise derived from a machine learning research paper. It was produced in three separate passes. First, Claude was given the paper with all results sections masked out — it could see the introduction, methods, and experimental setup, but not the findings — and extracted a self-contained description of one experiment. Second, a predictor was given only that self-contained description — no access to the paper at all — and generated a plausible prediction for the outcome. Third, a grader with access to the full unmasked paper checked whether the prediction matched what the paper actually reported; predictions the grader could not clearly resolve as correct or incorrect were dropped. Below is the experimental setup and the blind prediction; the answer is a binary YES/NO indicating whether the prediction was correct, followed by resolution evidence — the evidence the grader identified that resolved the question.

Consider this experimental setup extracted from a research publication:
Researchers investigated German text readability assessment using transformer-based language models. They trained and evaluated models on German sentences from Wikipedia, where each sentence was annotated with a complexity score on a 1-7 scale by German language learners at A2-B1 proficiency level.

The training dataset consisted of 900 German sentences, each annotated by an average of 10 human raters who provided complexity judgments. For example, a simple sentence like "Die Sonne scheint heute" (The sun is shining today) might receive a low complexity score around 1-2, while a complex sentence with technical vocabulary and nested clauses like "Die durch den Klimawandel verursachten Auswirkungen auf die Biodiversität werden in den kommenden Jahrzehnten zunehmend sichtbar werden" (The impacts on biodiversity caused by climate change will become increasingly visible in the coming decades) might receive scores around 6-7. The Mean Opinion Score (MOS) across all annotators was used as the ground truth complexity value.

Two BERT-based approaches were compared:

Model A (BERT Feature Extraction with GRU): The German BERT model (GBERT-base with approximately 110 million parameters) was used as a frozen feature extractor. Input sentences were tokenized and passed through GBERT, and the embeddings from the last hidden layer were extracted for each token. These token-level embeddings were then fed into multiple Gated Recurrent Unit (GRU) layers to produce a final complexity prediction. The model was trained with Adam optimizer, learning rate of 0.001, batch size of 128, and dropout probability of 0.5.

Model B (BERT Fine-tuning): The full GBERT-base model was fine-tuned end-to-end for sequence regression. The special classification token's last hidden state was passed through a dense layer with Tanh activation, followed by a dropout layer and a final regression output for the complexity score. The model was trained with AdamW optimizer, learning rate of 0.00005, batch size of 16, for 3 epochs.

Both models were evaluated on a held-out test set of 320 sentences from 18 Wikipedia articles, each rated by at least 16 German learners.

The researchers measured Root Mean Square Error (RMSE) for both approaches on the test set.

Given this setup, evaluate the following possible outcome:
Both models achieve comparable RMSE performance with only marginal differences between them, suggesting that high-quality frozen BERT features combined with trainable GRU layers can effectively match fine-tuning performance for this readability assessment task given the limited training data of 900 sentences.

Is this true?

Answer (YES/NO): NO